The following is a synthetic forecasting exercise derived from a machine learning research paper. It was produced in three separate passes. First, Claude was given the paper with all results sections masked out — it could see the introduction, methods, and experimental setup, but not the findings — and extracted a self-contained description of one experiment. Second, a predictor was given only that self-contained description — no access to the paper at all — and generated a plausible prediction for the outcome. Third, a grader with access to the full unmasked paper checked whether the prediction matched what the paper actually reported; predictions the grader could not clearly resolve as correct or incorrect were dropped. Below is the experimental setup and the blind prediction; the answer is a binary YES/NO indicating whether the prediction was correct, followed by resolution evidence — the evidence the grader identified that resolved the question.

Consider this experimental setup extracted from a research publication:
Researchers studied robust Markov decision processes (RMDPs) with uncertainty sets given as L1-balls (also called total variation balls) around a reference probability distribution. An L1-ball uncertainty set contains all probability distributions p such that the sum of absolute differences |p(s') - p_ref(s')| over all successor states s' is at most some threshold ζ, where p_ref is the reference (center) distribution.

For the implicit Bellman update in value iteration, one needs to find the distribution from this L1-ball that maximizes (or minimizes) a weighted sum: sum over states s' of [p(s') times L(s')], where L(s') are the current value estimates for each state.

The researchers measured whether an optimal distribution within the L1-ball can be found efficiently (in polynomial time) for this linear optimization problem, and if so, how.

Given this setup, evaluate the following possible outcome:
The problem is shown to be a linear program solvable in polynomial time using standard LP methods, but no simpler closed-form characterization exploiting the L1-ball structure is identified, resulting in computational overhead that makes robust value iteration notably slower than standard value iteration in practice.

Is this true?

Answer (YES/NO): NO